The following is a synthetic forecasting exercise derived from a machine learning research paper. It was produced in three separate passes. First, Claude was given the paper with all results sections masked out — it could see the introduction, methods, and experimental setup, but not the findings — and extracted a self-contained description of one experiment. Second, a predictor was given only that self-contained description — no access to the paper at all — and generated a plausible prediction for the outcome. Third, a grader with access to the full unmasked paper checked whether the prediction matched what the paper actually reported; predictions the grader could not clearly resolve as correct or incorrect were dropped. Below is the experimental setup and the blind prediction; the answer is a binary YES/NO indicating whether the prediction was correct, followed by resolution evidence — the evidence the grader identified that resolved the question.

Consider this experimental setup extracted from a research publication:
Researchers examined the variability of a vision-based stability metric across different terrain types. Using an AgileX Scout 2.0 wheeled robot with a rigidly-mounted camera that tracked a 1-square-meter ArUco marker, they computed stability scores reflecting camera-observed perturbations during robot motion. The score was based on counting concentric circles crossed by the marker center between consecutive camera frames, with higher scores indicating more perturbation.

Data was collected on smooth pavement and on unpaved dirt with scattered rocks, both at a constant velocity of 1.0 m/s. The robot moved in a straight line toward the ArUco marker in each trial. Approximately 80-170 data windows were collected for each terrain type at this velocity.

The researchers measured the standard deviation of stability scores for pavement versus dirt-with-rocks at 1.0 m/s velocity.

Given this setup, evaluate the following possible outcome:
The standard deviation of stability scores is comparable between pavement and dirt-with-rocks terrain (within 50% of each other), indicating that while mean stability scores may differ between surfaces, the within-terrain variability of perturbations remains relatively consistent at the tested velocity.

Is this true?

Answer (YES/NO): NO